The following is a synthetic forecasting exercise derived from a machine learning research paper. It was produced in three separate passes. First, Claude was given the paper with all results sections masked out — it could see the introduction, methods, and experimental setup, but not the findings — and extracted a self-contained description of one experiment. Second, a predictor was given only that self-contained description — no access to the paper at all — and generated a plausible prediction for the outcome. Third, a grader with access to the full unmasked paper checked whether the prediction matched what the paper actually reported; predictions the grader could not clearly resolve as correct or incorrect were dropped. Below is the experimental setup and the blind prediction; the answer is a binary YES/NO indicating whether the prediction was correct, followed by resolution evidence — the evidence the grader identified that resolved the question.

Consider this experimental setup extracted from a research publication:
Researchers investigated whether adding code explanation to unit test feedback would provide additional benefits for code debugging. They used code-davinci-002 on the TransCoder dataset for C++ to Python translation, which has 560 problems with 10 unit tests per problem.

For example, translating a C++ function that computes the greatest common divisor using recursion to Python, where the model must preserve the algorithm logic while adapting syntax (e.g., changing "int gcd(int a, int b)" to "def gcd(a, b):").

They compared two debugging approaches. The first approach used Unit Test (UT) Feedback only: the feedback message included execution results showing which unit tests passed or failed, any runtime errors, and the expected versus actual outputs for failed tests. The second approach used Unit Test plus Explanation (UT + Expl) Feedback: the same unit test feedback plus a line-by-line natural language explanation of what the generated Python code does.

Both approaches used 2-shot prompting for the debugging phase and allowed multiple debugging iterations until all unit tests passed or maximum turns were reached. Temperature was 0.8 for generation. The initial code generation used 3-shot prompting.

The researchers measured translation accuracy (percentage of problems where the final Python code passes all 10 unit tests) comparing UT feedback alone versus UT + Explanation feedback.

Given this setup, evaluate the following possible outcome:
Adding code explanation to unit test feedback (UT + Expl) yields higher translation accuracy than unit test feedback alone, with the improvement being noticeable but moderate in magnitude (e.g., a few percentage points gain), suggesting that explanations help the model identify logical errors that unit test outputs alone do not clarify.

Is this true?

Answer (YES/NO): NO